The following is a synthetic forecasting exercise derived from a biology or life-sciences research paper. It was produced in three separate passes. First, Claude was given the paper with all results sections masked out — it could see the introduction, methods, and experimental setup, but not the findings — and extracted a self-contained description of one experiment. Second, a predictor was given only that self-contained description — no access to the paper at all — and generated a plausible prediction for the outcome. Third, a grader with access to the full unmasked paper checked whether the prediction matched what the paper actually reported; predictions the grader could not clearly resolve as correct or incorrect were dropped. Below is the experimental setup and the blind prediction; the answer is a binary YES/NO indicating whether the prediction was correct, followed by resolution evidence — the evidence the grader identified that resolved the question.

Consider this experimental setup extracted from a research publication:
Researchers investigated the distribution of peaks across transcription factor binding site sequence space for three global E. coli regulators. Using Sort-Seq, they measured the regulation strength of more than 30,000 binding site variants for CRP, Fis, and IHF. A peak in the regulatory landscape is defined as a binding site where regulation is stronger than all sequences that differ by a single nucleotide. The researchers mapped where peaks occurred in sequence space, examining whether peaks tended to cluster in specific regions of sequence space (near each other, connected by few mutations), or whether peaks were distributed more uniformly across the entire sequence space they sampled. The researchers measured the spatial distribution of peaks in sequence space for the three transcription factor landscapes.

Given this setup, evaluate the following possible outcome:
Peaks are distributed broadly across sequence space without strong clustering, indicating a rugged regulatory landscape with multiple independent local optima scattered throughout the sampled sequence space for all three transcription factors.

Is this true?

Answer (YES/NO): YES